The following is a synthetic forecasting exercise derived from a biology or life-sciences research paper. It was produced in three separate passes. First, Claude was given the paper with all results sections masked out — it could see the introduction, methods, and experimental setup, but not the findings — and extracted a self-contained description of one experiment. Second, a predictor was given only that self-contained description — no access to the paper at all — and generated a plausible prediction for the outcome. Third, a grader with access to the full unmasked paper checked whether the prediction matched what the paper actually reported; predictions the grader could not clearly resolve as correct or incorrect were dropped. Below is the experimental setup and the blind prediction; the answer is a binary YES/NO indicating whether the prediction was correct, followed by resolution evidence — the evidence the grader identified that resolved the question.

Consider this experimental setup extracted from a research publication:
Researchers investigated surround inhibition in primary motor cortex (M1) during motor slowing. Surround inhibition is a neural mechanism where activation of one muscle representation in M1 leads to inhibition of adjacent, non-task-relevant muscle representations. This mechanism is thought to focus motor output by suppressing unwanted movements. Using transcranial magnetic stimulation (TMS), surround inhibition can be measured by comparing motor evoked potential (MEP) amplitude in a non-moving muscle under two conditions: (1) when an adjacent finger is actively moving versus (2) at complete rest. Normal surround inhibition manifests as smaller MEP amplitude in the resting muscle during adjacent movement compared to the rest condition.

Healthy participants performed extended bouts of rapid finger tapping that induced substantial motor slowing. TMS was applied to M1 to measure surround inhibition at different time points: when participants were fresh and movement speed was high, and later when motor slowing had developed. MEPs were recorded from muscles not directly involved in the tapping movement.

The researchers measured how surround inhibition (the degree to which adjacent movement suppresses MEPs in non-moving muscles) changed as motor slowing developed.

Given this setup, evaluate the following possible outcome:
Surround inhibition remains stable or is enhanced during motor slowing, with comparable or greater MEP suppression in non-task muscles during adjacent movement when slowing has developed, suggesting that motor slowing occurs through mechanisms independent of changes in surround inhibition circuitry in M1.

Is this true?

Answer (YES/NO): NO